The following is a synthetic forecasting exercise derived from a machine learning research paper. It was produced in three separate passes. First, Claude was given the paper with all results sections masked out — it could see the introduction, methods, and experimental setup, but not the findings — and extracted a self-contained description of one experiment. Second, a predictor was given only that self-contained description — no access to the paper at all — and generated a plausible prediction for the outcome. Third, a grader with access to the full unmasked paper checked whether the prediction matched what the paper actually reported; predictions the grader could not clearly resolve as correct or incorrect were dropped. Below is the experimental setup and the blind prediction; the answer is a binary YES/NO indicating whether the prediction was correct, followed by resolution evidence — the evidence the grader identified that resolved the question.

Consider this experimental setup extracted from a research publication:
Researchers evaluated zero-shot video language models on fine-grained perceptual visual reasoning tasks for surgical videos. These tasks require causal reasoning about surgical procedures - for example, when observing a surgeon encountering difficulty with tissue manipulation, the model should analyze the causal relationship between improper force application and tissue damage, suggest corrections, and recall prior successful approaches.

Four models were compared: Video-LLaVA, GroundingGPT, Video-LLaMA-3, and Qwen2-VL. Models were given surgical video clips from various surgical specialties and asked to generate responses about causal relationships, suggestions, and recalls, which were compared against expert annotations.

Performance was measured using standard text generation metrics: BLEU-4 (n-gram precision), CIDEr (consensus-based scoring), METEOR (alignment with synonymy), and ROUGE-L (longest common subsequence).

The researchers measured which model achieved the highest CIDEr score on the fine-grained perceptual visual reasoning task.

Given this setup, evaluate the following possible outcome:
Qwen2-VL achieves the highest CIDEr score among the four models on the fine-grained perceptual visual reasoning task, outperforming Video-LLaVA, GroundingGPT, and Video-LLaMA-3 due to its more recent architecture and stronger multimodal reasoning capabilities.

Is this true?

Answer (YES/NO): NO